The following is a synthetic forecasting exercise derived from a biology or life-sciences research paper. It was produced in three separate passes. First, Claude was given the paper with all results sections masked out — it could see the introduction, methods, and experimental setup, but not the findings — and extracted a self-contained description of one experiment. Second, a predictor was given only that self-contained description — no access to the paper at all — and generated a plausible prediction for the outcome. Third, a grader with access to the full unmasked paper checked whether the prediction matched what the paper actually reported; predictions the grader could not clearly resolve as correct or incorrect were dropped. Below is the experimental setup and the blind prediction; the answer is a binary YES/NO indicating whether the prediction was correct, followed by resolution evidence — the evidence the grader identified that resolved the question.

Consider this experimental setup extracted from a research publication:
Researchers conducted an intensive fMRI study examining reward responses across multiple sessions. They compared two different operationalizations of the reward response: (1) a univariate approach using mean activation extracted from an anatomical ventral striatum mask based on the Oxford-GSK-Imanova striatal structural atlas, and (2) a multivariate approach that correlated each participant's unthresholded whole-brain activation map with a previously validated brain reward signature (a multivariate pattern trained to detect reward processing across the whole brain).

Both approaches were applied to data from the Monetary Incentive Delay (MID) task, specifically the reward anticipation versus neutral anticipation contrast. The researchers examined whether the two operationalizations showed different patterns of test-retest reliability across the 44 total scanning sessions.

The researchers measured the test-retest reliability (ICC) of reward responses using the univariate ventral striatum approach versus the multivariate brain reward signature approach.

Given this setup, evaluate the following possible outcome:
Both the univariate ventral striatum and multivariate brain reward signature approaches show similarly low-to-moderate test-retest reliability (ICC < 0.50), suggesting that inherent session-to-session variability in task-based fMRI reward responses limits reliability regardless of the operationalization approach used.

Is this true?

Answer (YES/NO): NO